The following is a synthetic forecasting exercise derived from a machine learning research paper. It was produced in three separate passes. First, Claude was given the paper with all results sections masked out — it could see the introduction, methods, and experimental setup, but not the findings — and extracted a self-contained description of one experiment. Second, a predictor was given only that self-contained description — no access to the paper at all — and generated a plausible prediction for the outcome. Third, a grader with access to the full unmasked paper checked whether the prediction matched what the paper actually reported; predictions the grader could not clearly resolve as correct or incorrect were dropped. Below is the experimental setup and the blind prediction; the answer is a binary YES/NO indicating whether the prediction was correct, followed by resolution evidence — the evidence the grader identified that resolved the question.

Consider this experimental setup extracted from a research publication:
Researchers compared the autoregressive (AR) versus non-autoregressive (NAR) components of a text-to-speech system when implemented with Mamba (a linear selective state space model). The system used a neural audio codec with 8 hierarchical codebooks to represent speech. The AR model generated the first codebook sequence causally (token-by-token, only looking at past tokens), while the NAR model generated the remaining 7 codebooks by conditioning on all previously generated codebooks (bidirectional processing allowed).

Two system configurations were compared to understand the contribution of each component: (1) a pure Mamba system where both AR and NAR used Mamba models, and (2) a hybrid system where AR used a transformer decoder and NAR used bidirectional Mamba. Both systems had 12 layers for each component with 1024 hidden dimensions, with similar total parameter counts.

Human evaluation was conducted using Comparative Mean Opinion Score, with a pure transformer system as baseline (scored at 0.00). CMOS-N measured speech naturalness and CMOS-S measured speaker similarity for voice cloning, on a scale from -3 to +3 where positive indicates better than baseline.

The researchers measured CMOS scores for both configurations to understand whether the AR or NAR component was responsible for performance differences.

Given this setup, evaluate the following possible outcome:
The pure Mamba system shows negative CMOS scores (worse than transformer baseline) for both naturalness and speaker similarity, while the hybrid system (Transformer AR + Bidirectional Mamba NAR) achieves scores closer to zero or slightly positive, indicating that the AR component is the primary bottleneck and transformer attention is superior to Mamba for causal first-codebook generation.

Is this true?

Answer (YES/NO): YES